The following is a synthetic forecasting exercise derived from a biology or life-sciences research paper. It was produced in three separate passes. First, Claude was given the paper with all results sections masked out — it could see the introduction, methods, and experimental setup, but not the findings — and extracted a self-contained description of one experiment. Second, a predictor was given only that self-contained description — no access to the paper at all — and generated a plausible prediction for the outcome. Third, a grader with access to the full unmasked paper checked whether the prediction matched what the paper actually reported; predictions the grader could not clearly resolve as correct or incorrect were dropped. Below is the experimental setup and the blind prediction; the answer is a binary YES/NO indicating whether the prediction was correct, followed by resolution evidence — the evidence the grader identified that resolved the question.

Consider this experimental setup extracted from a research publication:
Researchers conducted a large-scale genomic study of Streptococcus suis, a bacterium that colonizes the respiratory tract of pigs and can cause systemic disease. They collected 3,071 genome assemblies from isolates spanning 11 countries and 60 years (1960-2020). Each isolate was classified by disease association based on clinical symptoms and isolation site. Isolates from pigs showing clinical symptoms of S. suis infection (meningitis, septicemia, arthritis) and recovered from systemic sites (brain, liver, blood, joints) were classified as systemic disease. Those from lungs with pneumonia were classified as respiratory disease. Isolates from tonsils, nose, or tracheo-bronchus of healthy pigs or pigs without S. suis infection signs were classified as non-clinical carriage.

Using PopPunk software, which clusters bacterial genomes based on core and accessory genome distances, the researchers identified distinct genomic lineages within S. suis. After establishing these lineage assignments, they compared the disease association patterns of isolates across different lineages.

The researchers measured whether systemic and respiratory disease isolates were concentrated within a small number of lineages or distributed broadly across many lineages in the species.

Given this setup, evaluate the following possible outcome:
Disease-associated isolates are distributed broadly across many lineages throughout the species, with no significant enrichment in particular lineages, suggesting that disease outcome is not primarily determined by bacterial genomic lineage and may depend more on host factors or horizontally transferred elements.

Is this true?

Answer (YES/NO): NO